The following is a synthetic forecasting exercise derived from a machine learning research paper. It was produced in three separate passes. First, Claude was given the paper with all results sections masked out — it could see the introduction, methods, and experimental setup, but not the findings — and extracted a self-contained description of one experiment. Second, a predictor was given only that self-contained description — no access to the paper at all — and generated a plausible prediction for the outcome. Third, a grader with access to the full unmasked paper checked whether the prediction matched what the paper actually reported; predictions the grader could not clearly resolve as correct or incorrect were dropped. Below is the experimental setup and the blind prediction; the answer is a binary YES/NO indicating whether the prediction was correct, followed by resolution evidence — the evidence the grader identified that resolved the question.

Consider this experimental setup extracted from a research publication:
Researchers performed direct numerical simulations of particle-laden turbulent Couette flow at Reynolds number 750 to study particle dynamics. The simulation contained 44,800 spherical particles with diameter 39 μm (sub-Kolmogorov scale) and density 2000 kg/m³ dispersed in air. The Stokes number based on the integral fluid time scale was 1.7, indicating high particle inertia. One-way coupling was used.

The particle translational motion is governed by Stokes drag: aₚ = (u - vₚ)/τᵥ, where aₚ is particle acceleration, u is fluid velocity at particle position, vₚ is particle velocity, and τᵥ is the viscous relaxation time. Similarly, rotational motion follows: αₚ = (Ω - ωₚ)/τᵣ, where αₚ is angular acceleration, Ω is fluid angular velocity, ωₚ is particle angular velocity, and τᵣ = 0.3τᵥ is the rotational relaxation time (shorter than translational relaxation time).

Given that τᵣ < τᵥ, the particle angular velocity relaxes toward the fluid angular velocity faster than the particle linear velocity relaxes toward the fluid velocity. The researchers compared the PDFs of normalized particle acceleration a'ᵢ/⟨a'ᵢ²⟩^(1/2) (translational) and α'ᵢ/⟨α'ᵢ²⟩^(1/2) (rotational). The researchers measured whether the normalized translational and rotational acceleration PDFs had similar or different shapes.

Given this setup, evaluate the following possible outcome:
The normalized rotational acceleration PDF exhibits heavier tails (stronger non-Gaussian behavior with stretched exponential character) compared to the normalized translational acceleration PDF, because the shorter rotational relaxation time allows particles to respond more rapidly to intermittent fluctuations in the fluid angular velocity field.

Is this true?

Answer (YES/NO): NO